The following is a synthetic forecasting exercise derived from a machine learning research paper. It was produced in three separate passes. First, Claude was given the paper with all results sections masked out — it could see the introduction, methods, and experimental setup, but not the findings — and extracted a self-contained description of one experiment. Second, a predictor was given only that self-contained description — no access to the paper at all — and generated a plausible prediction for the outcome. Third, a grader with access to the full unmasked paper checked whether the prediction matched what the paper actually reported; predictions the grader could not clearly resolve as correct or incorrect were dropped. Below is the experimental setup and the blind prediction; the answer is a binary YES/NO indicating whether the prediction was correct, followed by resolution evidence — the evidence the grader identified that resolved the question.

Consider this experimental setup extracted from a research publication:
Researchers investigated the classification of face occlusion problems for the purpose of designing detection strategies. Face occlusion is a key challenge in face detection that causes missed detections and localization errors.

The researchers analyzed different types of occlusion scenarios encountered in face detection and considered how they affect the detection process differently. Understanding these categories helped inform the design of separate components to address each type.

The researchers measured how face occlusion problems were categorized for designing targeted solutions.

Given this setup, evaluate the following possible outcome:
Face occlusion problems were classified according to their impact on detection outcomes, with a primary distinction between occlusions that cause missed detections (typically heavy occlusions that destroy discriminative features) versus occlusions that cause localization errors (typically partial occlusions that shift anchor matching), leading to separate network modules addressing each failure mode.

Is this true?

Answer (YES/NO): NO